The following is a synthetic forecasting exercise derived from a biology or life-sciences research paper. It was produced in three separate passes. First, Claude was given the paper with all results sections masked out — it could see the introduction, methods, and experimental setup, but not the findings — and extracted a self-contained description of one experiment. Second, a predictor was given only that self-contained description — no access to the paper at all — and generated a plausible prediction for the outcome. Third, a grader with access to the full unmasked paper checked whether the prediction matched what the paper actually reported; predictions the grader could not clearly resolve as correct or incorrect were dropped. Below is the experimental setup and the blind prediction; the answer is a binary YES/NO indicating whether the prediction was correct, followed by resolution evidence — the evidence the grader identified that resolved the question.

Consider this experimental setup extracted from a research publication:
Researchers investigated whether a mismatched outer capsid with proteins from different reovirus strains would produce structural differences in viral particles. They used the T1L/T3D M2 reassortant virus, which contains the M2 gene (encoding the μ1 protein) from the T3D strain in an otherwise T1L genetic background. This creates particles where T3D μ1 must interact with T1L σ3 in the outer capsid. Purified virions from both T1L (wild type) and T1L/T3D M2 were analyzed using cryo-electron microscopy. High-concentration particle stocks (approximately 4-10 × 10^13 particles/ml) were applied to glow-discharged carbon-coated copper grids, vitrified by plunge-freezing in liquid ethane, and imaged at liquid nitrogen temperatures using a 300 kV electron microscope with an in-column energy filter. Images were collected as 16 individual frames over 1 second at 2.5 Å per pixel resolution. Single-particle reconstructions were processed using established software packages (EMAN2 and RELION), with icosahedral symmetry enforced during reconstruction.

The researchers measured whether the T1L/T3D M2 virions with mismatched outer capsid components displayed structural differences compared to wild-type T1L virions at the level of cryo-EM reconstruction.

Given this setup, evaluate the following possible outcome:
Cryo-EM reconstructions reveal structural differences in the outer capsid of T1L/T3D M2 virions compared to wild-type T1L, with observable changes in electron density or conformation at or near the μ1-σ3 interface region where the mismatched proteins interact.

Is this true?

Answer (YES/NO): NO